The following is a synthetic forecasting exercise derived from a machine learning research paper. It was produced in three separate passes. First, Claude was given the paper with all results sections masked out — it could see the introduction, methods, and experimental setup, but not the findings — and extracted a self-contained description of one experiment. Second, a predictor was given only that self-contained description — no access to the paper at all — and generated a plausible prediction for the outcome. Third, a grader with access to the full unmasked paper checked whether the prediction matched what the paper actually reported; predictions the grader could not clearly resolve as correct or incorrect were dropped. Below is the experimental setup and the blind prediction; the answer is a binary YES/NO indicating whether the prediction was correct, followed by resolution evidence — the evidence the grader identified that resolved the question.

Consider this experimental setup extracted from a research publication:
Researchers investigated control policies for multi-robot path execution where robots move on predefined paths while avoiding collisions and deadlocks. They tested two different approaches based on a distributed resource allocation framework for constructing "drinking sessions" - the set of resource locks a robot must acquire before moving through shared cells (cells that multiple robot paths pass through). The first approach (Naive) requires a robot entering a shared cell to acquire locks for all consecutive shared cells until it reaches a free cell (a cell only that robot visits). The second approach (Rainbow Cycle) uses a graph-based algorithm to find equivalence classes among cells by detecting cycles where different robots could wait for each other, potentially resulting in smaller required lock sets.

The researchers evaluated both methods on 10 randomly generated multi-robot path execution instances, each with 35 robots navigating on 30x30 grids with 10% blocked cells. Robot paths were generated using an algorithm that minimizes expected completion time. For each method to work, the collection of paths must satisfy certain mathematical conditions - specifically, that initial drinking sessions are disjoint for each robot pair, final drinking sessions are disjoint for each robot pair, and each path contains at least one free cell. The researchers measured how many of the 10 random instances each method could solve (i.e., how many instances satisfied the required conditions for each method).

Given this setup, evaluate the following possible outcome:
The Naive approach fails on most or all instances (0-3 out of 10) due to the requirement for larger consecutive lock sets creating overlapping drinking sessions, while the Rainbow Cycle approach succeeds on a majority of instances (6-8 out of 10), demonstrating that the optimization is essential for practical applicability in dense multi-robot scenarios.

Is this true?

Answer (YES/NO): NO